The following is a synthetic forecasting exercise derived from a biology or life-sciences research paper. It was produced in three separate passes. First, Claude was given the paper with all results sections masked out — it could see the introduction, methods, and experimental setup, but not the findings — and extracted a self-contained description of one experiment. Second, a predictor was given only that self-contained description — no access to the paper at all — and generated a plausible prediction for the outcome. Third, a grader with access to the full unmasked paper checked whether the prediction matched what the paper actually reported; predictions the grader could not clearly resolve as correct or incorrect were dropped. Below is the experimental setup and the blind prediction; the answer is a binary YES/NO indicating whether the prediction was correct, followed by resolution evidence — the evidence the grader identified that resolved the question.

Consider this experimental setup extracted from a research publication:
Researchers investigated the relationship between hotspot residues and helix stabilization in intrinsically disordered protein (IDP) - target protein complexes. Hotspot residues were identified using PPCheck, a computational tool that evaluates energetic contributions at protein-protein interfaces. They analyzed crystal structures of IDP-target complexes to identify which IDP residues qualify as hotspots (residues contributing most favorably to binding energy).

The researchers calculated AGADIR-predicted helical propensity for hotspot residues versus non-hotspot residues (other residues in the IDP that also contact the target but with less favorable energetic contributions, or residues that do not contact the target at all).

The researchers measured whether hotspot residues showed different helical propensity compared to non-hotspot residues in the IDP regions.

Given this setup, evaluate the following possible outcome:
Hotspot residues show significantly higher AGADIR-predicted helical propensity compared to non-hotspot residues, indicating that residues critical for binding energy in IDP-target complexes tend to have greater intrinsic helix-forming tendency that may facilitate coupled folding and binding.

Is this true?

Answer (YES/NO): YES